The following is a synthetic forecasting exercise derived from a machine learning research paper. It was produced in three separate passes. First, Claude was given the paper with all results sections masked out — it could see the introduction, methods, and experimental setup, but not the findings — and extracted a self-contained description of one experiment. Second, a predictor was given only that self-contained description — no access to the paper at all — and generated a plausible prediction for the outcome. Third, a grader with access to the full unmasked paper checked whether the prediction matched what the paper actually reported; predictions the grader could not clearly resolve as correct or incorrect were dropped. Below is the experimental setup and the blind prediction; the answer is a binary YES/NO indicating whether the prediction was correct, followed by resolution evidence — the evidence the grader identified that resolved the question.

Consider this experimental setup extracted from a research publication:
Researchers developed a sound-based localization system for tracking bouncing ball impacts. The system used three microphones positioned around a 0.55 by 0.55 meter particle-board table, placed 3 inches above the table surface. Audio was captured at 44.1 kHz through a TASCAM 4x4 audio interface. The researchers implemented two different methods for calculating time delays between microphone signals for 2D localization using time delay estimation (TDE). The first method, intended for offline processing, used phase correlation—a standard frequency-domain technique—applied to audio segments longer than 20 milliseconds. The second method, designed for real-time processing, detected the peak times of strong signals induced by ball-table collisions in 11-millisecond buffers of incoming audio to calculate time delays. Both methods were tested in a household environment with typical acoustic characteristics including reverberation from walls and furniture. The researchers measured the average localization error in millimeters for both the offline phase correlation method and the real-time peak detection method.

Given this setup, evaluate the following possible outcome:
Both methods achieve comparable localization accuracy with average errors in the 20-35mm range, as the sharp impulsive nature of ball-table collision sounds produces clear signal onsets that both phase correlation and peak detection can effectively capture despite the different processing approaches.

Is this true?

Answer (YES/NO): NO